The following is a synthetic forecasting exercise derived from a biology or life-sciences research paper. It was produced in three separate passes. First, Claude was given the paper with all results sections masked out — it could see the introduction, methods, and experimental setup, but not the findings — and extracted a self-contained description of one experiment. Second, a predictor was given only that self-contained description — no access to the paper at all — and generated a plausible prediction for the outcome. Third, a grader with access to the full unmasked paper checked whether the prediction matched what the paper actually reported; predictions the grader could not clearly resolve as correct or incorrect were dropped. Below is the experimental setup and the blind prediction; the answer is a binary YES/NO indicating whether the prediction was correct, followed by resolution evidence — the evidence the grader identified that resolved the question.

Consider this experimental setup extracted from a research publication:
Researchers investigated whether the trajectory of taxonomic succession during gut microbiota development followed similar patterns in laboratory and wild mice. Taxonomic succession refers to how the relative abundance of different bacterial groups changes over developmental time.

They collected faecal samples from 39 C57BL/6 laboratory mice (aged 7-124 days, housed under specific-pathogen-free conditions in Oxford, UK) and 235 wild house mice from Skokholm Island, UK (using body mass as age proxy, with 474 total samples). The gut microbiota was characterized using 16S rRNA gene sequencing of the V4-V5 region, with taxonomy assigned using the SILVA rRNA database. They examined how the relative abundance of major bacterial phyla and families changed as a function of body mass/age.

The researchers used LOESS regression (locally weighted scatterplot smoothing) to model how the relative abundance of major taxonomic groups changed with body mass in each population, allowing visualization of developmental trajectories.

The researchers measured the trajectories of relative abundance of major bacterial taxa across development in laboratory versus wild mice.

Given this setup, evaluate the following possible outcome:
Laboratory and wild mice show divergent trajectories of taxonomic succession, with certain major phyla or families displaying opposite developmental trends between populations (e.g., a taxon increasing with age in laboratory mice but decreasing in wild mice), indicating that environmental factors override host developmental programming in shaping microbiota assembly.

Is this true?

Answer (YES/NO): NO